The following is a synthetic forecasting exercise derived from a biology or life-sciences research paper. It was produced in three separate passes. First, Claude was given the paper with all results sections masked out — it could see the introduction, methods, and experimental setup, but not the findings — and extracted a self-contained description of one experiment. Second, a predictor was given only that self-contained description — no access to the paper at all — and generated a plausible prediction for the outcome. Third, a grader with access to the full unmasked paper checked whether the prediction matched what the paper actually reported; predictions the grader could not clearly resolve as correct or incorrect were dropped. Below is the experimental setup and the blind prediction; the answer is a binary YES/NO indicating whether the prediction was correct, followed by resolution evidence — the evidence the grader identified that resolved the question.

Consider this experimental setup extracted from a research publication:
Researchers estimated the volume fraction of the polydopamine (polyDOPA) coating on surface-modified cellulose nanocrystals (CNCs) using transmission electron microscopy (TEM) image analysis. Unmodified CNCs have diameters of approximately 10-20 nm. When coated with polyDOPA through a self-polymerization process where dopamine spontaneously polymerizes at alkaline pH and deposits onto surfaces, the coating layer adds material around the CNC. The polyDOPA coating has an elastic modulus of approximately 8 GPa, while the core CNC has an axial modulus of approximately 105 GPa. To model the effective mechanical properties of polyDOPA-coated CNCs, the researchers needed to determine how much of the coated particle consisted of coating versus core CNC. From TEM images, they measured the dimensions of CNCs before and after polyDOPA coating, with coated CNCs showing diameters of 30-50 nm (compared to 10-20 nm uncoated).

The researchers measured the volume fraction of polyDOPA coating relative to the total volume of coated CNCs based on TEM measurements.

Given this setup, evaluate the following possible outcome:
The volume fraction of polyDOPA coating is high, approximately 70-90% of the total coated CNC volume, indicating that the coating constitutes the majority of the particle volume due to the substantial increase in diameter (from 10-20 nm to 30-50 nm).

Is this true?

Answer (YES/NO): YES